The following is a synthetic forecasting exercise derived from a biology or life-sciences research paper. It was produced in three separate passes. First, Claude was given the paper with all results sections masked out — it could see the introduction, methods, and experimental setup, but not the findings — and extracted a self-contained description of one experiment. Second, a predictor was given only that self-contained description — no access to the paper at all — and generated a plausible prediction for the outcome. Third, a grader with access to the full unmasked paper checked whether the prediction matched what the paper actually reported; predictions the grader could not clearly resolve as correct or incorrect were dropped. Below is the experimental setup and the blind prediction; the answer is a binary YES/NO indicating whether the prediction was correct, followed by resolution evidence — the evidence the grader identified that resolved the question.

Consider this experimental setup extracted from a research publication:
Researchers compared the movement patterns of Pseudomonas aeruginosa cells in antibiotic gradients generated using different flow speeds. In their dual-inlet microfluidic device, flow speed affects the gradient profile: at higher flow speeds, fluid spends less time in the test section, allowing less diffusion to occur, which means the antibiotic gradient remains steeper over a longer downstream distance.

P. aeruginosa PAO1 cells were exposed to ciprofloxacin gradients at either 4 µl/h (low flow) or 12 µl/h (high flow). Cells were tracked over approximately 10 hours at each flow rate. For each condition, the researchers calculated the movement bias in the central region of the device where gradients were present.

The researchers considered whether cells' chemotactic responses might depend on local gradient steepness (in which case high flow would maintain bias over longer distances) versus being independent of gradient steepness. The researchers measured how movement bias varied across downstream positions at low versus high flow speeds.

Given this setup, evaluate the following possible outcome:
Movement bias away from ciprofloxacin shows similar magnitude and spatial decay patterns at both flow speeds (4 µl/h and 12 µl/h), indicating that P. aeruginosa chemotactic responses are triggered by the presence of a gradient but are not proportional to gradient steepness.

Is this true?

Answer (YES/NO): NO